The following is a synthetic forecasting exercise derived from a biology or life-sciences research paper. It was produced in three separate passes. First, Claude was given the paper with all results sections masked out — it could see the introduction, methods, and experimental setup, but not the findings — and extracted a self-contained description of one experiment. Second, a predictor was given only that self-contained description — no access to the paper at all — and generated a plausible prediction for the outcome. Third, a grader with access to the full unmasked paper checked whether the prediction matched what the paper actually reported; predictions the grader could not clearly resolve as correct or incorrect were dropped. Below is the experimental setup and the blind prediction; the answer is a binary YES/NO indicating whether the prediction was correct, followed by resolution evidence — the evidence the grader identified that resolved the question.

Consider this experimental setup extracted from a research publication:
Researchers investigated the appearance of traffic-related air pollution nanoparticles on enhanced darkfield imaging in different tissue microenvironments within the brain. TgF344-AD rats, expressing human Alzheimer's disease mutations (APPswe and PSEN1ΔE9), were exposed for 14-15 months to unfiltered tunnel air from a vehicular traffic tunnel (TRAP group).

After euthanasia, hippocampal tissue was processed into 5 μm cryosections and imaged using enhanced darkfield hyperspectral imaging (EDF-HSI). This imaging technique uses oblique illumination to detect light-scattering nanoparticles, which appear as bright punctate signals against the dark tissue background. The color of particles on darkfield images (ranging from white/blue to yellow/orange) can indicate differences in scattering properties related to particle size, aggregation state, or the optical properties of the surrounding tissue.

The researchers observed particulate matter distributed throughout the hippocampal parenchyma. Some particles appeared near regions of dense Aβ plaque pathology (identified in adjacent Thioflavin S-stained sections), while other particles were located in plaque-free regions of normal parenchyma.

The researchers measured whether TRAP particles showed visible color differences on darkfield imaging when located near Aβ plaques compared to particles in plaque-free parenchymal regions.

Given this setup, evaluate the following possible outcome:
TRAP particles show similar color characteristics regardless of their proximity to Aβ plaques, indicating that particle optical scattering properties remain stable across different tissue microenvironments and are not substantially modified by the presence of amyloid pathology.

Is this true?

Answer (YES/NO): NO